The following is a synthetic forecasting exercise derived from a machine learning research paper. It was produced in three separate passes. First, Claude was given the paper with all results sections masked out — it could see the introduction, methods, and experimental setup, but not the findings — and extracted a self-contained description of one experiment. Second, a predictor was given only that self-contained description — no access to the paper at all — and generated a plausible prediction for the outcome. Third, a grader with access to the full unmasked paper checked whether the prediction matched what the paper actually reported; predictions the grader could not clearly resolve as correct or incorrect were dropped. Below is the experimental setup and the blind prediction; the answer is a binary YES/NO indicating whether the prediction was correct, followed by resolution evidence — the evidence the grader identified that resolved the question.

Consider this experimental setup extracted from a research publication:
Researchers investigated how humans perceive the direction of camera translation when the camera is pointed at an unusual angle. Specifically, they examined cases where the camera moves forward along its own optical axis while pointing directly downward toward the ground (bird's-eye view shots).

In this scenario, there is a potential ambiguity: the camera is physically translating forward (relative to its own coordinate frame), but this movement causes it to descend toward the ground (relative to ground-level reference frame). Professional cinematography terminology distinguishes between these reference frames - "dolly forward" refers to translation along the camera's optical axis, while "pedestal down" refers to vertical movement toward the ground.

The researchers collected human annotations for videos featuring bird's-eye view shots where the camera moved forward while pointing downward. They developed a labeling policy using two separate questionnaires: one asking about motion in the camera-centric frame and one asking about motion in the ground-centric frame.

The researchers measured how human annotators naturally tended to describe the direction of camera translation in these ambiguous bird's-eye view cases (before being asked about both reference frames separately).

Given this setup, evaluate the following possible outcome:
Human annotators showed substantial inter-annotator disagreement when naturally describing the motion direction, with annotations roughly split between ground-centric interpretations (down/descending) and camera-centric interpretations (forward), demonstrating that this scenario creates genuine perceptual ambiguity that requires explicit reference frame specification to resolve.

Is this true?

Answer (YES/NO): NO